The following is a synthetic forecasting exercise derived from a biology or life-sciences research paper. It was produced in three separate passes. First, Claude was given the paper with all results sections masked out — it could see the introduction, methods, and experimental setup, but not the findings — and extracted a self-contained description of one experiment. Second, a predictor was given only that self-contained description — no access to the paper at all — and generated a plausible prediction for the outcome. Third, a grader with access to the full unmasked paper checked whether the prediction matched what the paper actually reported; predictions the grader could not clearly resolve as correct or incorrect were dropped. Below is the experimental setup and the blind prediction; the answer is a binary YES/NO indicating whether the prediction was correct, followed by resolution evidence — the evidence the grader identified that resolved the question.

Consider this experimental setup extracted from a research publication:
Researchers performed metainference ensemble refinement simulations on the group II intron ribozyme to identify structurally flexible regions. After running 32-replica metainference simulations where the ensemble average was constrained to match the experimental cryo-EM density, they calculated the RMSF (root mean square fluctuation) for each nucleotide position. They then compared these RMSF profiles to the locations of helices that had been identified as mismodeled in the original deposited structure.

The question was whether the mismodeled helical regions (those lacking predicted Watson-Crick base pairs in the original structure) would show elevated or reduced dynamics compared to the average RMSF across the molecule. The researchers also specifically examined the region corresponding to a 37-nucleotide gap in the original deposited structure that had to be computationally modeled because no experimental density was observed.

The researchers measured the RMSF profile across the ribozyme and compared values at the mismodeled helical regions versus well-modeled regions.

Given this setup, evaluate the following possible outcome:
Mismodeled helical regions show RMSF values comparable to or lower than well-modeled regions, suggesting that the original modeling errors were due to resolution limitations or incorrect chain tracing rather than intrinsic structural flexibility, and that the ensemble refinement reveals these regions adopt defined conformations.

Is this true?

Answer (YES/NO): NO